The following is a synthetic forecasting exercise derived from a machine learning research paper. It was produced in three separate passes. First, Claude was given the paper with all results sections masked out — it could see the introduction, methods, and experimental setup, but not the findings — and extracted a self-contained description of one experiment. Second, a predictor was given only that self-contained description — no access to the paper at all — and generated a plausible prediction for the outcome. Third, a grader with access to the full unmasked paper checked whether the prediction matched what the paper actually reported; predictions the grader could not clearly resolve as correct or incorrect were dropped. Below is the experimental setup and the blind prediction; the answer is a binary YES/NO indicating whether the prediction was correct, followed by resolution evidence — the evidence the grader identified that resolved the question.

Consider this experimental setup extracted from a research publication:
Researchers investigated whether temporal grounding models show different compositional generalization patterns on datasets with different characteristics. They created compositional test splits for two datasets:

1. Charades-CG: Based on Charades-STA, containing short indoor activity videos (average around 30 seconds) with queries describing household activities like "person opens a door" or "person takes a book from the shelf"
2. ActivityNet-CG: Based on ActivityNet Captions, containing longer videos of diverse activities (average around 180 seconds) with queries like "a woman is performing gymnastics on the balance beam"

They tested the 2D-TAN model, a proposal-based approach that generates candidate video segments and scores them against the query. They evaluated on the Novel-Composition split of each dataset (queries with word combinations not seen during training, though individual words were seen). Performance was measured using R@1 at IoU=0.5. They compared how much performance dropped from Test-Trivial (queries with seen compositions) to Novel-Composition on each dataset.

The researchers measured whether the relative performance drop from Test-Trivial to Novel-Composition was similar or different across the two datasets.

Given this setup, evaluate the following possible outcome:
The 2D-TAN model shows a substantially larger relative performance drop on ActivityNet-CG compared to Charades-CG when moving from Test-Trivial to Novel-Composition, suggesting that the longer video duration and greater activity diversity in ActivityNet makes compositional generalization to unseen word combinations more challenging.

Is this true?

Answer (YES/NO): YES